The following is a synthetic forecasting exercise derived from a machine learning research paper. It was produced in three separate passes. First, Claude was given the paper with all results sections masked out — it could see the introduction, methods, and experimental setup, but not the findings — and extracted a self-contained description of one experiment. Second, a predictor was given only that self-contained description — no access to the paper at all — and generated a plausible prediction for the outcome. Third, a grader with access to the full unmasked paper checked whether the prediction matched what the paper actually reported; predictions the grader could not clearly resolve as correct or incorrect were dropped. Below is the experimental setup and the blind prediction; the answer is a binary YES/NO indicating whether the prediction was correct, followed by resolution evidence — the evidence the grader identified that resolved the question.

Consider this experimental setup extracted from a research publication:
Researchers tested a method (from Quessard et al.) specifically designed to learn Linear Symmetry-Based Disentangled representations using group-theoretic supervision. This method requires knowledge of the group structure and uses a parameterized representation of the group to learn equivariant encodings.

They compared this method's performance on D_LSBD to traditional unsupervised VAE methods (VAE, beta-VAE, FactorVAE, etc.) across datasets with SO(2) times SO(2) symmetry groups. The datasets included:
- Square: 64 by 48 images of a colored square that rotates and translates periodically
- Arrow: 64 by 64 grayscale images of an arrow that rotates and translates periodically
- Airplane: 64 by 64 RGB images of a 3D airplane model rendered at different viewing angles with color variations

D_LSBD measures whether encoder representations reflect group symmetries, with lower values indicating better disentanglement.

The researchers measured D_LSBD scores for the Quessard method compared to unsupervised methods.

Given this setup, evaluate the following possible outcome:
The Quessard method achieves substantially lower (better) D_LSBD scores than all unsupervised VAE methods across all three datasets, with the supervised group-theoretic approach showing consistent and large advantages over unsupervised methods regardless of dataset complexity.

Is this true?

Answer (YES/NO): NO